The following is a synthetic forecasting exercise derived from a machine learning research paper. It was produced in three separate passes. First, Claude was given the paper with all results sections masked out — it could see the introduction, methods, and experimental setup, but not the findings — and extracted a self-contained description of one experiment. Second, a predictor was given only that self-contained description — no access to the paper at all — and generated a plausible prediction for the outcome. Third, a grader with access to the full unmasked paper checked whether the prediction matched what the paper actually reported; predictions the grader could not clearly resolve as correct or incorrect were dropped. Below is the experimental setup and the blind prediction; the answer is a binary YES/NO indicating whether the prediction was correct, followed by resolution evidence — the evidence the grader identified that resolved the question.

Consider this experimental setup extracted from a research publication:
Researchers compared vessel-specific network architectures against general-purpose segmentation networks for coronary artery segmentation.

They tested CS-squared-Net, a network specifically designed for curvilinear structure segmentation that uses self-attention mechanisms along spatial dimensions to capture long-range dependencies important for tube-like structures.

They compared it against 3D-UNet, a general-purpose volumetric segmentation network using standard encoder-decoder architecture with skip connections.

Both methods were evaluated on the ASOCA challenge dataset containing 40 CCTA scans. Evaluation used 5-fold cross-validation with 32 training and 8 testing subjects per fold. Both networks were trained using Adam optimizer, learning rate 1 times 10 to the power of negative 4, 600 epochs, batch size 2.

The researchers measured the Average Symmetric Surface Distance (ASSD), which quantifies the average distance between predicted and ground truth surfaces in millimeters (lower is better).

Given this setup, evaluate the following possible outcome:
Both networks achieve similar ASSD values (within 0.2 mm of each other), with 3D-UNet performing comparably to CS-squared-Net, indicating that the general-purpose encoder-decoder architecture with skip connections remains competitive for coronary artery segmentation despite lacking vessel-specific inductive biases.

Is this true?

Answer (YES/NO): NO